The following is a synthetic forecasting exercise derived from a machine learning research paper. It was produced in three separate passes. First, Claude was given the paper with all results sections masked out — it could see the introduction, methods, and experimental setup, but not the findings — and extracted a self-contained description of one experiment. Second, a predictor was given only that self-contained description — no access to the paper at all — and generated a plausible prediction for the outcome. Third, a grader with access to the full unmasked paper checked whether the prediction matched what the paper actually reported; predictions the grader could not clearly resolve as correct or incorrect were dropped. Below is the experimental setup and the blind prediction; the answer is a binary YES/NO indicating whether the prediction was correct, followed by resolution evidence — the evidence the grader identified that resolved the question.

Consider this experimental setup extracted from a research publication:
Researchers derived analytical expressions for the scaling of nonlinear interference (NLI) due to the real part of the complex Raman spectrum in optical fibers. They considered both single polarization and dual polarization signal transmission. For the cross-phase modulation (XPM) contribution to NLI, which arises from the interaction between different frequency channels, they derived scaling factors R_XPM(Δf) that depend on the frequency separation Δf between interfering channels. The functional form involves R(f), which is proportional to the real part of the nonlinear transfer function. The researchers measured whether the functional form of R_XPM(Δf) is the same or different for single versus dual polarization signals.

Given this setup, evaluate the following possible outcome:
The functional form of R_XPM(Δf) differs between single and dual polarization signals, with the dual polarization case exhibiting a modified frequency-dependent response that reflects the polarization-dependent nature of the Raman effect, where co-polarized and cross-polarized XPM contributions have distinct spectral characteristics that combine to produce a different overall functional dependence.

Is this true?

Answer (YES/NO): YES